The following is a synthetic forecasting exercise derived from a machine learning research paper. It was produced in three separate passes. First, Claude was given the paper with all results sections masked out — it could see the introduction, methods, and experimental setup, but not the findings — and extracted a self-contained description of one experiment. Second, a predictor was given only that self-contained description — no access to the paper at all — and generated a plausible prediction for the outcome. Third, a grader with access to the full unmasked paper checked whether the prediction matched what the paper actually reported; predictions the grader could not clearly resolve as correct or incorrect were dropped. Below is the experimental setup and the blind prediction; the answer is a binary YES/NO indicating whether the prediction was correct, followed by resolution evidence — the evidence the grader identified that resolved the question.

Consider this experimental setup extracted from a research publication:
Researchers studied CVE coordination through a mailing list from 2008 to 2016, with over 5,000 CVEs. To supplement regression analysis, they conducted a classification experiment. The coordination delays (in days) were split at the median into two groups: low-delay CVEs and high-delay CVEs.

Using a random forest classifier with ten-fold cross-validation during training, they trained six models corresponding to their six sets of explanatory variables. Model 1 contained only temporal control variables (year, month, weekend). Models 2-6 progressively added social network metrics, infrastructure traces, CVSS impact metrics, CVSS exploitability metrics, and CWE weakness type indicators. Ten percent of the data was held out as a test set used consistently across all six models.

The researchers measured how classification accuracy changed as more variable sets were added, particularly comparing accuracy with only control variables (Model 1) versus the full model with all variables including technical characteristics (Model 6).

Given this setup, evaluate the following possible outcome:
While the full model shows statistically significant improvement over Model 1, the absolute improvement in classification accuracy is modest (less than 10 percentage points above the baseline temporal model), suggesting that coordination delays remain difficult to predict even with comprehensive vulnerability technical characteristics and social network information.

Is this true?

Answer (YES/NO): NO